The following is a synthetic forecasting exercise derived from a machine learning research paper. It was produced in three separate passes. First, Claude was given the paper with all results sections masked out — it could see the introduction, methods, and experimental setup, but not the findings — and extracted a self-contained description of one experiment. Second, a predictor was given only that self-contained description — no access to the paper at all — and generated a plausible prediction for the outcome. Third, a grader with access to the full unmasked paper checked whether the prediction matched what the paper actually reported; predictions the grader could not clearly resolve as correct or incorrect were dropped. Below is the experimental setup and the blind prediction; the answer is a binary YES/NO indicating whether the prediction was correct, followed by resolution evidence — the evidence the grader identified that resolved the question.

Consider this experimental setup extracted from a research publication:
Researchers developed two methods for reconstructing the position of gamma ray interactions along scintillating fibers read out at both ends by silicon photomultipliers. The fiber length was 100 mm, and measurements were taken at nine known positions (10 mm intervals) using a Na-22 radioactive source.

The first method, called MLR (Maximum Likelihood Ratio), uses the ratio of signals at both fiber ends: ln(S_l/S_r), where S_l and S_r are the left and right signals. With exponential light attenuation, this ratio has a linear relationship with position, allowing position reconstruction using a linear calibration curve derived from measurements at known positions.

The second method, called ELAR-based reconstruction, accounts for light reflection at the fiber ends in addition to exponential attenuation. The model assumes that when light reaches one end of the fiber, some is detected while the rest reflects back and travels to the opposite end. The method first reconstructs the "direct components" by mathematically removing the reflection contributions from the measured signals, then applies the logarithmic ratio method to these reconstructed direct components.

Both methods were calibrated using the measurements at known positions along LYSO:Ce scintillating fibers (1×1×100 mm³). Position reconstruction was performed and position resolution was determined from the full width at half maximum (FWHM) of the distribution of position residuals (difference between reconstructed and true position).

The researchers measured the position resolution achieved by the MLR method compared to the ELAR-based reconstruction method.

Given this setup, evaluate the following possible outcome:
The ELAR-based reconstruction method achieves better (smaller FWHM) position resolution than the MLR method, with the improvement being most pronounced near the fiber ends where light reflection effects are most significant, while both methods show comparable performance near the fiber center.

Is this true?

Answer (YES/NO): NO